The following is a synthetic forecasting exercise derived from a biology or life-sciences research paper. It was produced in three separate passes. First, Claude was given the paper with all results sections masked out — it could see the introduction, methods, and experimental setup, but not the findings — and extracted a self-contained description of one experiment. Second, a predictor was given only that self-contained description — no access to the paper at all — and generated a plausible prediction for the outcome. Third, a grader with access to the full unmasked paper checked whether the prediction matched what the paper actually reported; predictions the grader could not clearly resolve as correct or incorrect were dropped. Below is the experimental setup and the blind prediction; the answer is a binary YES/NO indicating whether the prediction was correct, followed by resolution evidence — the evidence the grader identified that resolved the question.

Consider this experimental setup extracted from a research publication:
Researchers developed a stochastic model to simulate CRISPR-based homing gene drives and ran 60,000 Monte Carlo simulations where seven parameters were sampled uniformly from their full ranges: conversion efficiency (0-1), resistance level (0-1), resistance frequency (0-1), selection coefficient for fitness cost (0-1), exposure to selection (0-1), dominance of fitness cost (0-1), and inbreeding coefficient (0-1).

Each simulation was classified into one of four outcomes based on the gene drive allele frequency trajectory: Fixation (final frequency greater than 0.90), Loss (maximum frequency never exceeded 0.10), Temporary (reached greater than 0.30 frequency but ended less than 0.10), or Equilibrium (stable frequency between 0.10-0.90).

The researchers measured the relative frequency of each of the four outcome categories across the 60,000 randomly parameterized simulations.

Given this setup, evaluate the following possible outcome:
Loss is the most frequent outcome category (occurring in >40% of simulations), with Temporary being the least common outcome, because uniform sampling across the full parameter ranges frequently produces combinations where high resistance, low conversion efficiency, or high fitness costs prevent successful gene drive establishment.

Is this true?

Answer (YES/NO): NO